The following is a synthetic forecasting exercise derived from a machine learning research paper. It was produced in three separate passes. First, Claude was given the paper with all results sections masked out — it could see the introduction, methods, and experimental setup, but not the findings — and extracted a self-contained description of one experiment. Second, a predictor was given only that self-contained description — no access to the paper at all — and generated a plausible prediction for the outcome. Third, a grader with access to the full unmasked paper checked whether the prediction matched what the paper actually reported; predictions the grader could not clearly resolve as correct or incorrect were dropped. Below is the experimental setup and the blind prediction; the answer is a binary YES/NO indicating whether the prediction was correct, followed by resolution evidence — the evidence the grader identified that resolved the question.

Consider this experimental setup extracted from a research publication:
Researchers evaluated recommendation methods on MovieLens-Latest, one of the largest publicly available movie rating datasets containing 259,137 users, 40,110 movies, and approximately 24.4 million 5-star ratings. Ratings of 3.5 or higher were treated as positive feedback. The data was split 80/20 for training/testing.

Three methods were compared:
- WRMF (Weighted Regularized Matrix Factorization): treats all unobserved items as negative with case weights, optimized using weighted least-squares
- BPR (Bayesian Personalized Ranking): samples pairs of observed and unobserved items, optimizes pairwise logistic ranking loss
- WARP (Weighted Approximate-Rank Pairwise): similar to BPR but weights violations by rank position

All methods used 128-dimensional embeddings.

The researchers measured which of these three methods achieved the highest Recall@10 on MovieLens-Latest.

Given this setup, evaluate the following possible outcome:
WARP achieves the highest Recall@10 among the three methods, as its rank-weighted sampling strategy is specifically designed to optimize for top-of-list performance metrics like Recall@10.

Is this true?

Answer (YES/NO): YES